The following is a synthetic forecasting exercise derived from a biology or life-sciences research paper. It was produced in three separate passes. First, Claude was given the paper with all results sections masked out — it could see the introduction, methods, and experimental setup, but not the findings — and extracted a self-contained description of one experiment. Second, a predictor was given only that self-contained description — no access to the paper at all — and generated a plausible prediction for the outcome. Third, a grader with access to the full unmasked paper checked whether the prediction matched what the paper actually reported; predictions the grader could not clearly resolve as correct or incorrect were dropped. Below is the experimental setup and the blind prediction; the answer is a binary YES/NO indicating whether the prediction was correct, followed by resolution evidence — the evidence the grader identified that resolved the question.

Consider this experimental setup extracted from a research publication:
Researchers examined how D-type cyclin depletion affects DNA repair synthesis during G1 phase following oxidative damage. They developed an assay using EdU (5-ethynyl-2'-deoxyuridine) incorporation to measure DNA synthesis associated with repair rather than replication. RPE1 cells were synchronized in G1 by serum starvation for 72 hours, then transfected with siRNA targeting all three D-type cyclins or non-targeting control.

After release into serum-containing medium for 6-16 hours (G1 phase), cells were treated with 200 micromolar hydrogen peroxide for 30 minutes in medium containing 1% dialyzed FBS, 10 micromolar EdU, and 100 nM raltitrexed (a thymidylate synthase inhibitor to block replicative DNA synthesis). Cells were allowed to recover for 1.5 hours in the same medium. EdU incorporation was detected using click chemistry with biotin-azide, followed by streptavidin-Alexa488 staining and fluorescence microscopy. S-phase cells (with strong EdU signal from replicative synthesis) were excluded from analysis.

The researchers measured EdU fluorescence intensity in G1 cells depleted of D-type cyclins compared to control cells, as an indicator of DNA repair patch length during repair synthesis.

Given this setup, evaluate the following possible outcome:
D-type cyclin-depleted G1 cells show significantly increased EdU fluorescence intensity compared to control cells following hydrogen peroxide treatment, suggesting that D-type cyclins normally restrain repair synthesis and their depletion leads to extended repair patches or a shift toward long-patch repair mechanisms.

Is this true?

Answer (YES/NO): YES